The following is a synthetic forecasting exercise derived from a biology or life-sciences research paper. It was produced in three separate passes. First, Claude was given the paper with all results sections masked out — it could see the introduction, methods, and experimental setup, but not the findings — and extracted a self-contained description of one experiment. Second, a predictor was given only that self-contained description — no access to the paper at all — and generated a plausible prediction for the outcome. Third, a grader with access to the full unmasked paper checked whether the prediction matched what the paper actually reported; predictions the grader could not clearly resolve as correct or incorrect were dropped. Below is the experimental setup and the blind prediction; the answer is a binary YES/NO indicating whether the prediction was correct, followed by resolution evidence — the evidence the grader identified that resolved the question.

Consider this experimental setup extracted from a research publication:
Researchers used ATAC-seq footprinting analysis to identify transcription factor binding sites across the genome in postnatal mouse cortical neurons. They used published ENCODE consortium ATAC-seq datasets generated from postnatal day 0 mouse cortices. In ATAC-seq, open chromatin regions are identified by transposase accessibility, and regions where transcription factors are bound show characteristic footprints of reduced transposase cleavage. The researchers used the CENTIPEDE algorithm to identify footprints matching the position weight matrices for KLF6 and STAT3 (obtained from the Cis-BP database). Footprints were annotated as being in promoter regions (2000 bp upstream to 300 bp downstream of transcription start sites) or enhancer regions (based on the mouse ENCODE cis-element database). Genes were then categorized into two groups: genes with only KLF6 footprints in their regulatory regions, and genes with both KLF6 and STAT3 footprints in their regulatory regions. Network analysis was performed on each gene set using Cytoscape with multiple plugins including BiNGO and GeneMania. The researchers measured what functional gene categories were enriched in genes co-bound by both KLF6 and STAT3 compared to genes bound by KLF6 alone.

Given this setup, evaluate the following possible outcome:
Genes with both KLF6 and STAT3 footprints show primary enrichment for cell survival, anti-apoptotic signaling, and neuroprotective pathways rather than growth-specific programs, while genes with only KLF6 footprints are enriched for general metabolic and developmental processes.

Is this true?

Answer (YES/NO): NO